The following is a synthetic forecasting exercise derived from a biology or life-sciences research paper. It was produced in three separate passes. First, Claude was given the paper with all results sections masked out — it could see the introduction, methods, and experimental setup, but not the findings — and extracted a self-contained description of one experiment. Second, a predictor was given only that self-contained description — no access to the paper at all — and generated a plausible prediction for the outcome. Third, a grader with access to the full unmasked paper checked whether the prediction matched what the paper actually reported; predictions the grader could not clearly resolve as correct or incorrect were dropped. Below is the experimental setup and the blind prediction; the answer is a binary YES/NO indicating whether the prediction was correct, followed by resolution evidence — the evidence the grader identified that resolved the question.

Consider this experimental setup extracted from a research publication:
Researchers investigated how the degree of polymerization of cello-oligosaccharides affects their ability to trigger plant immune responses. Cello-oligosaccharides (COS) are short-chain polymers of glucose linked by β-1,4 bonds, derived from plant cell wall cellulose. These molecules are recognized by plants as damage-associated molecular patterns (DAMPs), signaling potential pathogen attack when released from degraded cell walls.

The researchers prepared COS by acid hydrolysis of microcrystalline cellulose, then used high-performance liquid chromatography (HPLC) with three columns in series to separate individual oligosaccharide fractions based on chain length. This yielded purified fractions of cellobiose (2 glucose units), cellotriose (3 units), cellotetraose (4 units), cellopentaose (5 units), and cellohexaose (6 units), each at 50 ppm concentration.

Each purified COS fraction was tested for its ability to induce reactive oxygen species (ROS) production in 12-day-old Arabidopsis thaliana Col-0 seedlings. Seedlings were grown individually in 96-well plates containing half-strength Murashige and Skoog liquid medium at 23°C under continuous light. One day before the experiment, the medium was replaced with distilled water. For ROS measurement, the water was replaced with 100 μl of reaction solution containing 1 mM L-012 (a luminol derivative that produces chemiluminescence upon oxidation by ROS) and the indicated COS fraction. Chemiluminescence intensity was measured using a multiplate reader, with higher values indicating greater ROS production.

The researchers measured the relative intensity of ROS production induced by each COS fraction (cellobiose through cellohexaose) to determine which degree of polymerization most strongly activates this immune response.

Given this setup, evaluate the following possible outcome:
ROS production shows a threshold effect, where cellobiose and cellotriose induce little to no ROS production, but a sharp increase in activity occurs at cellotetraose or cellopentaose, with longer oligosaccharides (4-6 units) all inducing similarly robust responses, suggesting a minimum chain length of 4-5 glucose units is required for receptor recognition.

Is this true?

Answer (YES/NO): NO